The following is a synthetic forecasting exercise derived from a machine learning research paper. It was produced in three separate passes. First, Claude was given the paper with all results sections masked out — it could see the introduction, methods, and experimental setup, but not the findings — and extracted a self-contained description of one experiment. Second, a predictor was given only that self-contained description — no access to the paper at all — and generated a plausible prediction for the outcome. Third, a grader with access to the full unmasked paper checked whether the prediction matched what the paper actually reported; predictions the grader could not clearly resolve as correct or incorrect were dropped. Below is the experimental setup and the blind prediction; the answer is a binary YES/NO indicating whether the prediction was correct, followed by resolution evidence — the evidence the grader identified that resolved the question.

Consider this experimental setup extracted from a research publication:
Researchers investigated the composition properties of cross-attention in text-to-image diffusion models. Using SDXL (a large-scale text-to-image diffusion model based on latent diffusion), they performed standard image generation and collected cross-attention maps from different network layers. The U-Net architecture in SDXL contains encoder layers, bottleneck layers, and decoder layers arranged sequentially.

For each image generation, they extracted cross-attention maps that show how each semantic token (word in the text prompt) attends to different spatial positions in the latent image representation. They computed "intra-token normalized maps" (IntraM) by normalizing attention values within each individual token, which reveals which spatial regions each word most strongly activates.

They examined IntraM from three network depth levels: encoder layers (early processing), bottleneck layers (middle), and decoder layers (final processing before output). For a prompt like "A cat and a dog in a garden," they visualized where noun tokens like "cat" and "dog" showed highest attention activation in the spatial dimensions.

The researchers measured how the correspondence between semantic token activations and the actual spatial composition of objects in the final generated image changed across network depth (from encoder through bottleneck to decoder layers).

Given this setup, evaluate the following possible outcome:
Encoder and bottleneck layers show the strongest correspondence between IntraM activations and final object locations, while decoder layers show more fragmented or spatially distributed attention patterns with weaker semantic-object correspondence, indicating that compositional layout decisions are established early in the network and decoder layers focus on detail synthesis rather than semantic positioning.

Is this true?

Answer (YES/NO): NO